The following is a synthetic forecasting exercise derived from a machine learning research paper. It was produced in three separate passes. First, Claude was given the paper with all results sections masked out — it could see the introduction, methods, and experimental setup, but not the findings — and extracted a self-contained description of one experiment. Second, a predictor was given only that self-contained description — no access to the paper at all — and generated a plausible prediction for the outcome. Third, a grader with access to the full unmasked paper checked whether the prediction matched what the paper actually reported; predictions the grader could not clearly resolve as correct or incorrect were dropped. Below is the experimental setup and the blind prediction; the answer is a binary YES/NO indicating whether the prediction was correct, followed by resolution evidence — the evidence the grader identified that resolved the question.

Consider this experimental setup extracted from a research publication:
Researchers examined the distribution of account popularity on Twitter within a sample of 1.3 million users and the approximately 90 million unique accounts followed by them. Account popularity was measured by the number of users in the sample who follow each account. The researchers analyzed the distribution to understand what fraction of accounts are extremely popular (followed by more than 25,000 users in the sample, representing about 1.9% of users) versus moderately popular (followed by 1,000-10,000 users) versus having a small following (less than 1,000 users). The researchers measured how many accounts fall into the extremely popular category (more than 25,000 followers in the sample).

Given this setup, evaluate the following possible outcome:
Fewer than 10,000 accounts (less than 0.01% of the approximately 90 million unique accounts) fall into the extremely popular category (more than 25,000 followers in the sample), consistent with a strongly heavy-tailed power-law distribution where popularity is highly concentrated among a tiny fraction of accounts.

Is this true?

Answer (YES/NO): YES